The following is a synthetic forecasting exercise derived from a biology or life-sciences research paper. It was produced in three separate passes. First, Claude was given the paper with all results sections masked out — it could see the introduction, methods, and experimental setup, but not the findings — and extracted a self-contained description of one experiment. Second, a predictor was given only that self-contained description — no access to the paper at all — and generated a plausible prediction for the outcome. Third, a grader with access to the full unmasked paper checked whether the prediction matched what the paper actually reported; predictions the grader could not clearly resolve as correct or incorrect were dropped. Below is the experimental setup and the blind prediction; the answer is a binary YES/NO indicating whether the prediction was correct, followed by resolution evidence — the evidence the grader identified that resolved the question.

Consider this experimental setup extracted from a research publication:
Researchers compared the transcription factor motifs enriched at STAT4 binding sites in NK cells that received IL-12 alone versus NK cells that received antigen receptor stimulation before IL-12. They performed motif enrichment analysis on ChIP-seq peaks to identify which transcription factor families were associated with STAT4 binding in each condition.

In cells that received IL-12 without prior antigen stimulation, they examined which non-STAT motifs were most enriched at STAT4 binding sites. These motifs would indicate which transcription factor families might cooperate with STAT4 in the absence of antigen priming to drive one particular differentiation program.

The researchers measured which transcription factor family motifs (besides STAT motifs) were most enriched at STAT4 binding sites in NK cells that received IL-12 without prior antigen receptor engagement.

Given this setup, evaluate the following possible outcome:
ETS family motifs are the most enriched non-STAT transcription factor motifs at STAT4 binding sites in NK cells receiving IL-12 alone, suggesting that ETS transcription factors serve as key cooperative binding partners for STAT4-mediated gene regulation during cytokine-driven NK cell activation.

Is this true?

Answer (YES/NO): NO